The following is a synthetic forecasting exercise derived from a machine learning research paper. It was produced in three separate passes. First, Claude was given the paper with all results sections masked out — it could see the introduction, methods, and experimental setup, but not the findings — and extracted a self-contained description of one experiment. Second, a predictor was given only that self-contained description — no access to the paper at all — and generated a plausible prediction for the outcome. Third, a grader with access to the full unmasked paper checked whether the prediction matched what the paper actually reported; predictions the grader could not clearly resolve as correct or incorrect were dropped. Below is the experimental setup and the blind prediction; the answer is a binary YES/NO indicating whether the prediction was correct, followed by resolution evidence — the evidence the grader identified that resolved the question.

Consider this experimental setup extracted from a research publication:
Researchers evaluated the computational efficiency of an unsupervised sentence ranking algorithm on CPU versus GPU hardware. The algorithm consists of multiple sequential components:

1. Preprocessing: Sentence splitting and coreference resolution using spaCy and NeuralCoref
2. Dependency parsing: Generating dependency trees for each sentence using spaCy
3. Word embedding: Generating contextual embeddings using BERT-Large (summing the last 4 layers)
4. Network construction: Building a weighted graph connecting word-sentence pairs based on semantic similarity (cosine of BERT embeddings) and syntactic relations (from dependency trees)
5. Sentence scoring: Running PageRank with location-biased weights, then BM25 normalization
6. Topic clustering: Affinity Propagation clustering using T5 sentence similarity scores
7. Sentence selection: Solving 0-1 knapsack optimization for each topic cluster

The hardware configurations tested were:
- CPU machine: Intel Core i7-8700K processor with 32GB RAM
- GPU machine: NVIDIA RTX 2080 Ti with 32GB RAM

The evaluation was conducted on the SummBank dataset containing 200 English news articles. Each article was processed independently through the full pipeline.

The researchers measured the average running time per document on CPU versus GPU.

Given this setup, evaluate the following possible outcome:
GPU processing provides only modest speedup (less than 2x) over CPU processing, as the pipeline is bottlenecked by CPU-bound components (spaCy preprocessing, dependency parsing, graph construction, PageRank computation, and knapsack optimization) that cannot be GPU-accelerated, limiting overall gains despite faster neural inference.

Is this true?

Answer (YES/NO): YES